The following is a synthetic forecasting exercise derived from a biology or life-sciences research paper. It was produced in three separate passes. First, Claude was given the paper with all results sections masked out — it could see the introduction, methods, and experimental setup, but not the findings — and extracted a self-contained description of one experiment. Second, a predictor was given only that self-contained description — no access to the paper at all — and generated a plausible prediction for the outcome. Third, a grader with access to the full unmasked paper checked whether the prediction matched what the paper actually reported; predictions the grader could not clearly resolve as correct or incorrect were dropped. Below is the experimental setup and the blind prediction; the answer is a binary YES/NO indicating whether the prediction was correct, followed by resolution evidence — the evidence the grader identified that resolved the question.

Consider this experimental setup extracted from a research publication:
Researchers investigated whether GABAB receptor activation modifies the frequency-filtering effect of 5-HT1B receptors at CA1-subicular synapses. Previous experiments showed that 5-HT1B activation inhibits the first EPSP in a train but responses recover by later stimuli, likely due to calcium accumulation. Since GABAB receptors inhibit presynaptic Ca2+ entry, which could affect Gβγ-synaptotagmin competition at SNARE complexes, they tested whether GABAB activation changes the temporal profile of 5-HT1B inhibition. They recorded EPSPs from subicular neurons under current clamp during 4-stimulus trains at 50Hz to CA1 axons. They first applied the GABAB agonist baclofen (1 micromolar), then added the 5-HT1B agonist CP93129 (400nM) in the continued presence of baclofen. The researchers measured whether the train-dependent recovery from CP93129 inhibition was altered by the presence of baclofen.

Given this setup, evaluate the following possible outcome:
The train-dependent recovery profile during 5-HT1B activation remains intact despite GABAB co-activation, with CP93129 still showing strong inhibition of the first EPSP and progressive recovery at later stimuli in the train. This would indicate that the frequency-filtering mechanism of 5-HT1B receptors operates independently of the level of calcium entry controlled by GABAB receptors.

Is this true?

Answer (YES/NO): NO